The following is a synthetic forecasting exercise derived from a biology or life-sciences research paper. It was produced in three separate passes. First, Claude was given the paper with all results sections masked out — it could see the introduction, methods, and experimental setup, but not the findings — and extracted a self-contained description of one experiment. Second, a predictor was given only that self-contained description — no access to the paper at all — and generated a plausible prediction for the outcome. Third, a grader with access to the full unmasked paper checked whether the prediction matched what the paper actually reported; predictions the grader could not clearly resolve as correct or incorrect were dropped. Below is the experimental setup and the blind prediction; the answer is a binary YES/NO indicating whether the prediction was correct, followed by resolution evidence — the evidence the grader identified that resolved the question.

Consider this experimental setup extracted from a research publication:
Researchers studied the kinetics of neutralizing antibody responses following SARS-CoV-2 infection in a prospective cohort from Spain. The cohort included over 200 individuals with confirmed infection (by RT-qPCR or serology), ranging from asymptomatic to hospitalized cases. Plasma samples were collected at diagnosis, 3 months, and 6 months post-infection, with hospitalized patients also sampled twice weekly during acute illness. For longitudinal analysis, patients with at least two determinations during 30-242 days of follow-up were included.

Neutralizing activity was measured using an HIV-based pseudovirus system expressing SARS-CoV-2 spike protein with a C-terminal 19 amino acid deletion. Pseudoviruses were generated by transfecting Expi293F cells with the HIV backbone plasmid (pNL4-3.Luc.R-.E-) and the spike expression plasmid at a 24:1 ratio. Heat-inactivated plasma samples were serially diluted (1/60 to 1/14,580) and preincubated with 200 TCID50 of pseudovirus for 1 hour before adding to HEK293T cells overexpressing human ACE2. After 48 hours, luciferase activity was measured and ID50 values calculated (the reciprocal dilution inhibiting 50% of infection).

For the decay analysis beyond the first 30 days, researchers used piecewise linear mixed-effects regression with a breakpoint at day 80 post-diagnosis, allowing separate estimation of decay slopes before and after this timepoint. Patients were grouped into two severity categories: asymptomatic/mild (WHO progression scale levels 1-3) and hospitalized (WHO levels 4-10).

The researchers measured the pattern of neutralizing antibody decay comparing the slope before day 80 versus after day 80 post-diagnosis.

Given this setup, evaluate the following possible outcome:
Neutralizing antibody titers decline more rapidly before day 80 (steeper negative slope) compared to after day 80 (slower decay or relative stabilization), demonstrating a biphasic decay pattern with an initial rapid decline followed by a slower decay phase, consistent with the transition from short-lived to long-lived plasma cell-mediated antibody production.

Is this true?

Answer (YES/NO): YES